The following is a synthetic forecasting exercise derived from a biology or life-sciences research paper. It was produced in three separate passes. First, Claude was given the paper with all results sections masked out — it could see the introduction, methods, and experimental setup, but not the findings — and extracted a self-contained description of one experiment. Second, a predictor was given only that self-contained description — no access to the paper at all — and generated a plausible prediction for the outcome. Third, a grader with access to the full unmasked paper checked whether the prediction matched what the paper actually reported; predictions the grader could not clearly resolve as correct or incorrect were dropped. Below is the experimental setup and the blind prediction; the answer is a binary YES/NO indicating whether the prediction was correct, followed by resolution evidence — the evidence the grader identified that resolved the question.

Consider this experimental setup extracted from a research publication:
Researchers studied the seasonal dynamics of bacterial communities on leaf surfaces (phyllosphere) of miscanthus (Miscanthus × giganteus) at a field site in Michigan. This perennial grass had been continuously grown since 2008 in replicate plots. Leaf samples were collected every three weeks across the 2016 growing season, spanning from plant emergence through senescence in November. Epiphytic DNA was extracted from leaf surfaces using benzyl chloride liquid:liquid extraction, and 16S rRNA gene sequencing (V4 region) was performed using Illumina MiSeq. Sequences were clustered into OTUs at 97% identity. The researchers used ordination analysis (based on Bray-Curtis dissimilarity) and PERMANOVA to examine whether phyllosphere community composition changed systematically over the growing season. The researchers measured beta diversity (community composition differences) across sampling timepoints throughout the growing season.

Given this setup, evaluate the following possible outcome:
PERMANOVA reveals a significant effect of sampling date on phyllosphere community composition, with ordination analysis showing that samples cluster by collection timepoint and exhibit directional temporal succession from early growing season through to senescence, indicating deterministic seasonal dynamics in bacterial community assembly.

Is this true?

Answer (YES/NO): YES